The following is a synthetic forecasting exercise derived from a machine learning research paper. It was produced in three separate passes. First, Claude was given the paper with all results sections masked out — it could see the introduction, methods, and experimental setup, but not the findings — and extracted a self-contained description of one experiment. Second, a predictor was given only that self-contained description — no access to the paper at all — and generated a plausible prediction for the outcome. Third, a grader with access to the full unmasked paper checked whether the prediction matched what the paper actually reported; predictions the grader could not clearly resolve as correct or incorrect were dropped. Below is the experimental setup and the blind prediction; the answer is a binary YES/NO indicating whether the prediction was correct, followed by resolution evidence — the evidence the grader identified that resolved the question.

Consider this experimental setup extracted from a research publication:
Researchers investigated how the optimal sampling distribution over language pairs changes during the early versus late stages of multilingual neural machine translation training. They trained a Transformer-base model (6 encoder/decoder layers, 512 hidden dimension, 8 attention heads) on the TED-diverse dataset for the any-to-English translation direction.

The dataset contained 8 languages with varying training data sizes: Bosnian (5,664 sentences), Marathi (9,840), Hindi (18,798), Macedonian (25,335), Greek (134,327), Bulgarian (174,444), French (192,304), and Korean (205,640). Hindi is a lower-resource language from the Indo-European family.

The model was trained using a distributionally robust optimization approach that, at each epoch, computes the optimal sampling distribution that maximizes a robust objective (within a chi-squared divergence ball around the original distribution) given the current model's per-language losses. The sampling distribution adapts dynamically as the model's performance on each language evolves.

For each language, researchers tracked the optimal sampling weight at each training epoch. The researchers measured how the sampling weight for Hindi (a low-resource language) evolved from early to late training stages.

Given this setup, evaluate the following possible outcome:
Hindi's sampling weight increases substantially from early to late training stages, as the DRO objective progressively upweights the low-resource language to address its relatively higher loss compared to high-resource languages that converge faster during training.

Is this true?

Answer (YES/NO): NO